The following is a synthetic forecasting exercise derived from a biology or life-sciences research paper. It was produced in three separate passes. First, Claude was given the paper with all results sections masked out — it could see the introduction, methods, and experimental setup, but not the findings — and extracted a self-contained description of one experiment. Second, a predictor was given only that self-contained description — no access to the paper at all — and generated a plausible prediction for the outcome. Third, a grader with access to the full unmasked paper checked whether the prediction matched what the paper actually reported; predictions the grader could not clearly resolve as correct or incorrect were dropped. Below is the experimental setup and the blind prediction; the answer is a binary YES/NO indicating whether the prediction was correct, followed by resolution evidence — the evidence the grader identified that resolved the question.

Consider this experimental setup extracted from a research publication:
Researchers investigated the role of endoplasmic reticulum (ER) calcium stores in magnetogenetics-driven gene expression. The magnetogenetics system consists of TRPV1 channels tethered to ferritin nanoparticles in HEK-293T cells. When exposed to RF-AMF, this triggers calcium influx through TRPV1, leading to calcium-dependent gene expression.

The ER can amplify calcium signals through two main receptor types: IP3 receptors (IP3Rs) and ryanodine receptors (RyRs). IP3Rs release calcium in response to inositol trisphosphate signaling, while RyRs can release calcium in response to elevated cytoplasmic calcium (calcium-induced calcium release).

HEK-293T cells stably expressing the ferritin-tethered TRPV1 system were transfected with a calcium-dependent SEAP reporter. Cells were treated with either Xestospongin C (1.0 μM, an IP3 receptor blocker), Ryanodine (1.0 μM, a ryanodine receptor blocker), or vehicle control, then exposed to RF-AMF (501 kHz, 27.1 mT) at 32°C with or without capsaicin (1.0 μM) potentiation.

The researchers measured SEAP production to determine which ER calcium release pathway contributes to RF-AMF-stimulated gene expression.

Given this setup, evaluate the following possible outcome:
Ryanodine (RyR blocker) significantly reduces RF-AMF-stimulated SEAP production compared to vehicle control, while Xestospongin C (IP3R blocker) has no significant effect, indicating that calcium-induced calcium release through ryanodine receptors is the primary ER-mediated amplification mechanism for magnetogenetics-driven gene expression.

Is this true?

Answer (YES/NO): NO